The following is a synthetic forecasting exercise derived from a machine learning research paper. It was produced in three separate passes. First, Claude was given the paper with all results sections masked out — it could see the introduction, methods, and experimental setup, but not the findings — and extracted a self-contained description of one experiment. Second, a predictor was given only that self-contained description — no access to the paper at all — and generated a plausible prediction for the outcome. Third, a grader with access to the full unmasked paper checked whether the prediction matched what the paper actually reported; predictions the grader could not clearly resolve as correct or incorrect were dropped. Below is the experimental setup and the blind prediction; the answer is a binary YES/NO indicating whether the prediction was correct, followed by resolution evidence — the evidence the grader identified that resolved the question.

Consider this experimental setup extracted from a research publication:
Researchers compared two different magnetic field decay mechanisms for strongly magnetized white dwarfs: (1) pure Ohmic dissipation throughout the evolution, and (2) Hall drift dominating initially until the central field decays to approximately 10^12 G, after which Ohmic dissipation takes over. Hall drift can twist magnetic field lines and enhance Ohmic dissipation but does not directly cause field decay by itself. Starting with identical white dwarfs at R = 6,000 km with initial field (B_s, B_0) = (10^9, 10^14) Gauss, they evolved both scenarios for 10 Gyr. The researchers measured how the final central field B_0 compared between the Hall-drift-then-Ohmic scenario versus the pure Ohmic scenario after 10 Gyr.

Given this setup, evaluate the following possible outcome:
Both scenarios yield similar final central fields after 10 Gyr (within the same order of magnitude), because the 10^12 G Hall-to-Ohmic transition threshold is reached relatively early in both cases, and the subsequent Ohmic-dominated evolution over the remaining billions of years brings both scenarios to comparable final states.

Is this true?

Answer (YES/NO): NO